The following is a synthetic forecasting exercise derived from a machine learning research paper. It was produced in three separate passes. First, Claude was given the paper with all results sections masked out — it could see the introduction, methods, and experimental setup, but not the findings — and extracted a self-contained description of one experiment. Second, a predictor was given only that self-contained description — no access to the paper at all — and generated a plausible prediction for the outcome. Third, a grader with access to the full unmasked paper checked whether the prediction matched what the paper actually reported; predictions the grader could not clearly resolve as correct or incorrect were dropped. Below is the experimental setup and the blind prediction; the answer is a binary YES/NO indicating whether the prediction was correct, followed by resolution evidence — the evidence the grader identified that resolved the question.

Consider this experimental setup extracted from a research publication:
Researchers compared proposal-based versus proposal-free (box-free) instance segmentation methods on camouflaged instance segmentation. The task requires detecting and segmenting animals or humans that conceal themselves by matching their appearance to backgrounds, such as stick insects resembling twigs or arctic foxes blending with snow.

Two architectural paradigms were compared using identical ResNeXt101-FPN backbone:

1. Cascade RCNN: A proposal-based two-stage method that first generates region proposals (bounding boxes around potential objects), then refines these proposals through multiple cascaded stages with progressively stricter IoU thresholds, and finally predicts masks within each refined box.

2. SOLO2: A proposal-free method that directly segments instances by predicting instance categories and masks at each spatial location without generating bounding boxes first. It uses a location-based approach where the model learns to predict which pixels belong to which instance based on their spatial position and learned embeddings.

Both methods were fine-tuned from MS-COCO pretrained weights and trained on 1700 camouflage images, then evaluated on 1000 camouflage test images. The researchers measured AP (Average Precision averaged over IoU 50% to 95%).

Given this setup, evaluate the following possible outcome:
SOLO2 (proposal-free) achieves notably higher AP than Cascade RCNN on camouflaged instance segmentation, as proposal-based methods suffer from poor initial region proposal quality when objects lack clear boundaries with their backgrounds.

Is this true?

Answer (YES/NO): NO